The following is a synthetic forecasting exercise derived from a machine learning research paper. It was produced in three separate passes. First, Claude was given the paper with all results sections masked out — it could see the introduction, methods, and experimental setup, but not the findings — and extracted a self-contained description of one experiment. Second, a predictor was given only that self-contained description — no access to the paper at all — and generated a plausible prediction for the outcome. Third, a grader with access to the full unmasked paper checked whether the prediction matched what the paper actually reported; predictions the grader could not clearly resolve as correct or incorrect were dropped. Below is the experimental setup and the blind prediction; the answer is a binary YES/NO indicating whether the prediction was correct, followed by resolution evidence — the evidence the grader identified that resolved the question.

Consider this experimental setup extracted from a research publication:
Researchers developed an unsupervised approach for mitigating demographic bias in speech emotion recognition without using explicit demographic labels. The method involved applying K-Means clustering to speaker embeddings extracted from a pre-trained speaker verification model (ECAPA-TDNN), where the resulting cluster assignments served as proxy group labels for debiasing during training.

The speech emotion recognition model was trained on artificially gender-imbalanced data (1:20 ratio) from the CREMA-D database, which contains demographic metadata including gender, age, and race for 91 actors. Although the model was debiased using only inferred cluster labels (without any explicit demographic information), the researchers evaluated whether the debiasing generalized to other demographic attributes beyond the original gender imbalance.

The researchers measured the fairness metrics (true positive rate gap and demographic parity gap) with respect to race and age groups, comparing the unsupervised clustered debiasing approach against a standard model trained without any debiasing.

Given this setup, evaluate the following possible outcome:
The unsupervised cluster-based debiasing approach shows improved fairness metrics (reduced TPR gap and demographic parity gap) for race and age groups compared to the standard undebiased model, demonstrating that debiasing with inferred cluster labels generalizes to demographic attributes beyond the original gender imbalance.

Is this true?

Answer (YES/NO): YES